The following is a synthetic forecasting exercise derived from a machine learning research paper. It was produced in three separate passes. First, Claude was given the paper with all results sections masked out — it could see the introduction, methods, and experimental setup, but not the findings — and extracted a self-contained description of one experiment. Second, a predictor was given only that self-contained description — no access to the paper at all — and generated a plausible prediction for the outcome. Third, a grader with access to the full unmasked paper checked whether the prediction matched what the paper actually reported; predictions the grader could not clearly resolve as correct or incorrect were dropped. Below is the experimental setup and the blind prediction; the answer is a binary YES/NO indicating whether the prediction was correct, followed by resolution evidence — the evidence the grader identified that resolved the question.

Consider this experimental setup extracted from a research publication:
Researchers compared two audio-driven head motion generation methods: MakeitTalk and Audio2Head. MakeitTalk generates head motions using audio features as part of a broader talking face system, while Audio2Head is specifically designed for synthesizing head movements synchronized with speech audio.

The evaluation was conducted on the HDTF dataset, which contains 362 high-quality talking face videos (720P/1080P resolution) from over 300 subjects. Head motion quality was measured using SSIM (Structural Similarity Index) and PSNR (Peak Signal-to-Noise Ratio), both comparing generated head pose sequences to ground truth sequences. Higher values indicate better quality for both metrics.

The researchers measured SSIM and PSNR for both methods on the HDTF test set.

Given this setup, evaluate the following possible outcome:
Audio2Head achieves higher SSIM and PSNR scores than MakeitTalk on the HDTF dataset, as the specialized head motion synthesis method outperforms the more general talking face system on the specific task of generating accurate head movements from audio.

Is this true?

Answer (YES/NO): YES